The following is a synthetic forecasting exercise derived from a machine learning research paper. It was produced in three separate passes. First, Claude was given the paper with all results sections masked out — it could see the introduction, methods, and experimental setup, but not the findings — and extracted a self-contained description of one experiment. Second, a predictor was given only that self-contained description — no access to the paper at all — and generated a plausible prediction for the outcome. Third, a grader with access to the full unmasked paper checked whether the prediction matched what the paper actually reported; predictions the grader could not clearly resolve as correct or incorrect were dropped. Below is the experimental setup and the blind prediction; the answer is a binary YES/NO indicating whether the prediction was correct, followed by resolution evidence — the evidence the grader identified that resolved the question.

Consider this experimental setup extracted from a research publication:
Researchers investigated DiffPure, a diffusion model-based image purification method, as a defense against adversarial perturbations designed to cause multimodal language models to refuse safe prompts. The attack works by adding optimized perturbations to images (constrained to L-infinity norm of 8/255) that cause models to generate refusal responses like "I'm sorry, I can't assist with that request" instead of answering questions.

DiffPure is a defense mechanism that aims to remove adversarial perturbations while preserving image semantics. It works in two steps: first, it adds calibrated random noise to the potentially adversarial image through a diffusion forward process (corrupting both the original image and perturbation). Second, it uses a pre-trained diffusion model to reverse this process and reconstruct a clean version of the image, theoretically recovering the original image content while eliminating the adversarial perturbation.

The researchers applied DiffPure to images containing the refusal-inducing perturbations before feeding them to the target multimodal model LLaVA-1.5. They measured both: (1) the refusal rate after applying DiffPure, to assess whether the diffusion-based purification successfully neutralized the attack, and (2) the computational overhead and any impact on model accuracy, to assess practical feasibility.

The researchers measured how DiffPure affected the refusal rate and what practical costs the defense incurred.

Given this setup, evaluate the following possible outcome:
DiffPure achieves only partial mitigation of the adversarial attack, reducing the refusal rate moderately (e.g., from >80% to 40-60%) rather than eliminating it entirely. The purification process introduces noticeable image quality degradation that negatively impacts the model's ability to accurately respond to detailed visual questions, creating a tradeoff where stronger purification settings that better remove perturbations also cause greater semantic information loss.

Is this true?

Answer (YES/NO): NO